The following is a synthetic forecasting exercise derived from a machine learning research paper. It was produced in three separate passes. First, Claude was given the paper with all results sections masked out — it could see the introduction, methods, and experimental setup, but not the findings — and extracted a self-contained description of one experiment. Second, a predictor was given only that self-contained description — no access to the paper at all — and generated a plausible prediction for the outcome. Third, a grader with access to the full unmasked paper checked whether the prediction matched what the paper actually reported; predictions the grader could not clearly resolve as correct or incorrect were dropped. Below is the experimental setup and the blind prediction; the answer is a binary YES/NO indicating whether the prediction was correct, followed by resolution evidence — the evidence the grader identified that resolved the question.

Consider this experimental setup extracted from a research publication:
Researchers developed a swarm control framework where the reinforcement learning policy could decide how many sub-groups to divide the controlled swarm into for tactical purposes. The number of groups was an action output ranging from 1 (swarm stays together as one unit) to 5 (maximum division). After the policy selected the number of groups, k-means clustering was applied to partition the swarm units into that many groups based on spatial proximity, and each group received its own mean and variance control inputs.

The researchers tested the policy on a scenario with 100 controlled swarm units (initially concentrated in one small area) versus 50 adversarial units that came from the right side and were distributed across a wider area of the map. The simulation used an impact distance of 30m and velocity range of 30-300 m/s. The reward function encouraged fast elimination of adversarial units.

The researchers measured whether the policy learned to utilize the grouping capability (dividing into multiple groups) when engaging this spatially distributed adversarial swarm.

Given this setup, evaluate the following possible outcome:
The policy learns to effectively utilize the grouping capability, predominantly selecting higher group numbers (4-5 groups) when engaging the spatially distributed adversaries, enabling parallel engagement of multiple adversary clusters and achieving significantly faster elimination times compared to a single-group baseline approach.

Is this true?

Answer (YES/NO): NO